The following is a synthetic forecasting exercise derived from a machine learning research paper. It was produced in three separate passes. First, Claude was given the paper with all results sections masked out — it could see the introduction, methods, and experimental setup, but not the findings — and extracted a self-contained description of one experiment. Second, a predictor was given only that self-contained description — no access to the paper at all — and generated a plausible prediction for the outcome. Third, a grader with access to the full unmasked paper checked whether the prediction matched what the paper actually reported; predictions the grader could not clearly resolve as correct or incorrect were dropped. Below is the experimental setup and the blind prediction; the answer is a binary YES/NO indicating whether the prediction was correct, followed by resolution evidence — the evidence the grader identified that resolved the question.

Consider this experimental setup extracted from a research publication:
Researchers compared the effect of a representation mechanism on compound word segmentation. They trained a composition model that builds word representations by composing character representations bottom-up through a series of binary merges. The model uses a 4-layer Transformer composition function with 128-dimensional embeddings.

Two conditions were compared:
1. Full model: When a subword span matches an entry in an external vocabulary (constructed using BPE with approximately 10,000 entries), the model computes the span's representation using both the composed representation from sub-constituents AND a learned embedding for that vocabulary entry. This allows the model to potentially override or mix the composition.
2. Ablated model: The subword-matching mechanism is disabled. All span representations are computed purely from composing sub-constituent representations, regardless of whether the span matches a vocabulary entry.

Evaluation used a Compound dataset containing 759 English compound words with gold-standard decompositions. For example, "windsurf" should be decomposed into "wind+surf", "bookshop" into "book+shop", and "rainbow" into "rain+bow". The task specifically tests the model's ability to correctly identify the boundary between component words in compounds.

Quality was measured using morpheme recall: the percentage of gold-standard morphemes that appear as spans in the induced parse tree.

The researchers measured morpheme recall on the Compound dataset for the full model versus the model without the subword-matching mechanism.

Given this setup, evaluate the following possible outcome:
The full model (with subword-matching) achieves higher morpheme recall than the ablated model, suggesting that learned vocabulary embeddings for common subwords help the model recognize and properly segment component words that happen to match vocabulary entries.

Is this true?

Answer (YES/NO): YES